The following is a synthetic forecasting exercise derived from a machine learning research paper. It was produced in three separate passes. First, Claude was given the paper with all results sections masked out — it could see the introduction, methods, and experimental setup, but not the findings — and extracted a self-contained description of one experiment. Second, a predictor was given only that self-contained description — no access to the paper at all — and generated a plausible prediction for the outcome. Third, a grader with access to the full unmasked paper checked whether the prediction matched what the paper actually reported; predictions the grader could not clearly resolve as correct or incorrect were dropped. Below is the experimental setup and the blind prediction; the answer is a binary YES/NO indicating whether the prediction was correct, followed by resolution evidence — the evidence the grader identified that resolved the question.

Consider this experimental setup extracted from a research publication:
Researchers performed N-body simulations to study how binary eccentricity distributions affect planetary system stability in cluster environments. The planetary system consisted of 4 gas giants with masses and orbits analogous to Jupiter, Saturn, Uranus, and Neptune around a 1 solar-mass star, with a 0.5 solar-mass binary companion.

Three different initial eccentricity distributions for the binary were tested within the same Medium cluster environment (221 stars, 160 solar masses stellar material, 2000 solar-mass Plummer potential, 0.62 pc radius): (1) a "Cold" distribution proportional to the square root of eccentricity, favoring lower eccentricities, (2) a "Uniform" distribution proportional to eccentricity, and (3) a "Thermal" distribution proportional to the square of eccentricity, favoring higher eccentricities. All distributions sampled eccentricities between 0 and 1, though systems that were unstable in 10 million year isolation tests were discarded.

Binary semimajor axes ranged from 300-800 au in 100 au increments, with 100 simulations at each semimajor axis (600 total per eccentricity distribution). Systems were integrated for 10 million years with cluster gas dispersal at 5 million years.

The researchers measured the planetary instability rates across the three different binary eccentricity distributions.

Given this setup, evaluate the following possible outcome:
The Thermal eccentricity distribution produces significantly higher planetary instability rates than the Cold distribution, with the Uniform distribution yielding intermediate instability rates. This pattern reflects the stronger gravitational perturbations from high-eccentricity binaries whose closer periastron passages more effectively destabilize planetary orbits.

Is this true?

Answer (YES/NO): YES